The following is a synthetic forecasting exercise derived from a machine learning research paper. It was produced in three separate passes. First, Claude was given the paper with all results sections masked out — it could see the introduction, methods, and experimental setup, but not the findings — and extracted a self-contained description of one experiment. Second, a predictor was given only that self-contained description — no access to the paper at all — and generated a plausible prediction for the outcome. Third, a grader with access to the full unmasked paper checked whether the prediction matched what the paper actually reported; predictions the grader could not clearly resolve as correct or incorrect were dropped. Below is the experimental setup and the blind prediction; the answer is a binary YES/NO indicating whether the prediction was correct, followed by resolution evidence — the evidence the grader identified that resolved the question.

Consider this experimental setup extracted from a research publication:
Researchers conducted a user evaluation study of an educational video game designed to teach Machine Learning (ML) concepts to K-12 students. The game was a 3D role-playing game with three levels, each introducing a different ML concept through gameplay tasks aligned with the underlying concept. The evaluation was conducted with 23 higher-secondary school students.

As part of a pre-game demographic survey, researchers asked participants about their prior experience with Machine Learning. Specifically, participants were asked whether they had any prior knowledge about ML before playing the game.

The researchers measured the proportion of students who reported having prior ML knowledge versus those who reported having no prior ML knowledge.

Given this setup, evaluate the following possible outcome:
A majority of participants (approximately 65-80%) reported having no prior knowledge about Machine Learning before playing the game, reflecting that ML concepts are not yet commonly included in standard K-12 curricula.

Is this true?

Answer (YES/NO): YES